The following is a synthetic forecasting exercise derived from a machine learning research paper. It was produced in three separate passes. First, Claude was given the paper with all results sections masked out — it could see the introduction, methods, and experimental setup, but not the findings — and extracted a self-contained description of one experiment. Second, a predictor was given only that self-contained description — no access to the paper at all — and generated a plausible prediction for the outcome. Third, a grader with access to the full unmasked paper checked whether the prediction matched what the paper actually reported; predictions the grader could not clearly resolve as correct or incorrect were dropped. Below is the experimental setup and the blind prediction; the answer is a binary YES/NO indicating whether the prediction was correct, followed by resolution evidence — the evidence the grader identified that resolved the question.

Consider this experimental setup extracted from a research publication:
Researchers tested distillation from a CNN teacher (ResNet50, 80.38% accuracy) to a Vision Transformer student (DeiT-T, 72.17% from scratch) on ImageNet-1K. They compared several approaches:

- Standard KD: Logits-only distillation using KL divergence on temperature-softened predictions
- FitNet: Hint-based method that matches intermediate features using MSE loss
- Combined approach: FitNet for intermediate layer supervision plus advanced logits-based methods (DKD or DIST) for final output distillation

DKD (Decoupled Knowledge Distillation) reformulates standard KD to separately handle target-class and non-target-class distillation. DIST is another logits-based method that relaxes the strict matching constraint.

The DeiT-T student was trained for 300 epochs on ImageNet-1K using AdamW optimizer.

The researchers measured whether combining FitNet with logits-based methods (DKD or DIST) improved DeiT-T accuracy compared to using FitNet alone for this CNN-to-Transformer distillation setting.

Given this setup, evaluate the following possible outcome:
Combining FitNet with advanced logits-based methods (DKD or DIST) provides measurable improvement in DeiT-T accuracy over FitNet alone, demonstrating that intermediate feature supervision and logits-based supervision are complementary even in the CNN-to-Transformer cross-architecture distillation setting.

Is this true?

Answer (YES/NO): NO